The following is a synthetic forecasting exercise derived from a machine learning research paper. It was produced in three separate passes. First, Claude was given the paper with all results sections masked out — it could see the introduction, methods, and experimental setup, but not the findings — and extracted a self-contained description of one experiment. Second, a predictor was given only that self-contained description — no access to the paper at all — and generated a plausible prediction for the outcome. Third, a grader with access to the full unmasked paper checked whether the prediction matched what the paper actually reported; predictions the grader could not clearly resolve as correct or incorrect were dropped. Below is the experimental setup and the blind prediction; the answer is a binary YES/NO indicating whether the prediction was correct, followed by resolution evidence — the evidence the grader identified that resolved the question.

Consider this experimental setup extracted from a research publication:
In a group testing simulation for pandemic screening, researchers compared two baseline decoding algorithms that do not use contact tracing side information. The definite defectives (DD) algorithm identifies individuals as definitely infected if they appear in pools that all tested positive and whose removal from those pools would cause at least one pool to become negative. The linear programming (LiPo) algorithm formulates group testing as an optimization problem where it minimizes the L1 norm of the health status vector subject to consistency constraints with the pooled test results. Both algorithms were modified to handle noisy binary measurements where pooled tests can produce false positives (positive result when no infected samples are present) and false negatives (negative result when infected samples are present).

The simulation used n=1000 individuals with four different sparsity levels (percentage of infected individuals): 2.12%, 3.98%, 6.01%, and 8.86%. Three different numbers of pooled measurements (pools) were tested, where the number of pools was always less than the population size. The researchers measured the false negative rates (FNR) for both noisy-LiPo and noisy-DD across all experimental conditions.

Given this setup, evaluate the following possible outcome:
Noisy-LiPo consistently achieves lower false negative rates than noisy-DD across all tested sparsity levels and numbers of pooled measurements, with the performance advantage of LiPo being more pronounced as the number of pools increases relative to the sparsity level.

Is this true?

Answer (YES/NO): NO